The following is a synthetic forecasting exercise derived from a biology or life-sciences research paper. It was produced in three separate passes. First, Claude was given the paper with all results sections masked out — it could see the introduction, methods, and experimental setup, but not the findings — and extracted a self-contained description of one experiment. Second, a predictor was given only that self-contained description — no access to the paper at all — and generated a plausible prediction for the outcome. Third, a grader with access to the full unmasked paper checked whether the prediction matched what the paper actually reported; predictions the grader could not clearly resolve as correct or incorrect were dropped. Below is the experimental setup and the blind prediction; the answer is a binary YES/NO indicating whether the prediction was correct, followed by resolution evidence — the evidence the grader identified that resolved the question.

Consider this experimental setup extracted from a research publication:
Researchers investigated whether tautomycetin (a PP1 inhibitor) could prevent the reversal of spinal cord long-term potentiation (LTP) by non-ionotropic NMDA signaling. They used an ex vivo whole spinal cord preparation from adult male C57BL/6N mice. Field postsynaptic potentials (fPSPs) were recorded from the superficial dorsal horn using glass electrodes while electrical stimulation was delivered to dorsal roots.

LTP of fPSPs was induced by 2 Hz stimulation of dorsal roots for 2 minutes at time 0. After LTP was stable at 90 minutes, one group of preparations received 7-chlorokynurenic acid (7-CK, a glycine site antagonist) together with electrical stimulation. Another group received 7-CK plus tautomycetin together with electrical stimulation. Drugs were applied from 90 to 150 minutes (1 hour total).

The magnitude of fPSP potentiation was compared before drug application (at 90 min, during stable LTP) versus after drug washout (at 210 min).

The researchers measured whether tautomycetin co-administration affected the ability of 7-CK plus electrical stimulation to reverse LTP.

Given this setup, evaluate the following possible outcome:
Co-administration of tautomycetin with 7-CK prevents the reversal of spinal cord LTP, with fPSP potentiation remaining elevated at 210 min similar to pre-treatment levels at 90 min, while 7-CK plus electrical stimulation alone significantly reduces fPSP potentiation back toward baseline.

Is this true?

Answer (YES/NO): YES